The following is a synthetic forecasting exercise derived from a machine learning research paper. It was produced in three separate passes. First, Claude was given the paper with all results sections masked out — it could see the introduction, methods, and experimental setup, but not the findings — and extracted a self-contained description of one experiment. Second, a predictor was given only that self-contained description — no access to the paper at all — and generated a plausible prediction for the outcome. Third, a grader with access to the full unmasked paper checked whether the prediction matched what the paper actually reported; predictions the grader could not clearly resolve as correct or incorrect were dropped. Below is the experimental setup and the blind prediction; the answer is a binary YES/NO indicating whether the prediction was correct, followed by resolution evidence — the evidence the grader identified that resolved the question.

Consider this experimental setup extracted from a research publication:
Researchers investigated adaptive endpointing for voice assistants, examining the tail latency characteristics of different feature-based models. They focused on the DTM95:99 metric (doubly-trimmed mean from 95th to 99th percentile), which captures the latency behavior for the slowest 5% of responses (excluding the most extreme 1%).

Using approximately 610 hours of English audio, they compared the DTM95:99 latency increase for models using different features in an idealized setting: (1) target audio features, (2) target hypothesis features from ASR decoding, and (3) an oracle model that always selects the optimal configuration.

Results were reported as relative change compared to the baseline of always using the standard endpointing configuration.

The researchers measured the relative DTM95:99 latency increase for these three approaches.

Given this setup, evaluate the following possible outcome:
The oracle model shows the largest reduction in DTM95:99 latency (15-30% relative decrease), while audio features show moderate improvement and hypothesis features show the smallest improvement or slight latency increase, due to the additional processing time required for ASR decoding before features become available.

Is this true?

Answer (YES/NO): NO